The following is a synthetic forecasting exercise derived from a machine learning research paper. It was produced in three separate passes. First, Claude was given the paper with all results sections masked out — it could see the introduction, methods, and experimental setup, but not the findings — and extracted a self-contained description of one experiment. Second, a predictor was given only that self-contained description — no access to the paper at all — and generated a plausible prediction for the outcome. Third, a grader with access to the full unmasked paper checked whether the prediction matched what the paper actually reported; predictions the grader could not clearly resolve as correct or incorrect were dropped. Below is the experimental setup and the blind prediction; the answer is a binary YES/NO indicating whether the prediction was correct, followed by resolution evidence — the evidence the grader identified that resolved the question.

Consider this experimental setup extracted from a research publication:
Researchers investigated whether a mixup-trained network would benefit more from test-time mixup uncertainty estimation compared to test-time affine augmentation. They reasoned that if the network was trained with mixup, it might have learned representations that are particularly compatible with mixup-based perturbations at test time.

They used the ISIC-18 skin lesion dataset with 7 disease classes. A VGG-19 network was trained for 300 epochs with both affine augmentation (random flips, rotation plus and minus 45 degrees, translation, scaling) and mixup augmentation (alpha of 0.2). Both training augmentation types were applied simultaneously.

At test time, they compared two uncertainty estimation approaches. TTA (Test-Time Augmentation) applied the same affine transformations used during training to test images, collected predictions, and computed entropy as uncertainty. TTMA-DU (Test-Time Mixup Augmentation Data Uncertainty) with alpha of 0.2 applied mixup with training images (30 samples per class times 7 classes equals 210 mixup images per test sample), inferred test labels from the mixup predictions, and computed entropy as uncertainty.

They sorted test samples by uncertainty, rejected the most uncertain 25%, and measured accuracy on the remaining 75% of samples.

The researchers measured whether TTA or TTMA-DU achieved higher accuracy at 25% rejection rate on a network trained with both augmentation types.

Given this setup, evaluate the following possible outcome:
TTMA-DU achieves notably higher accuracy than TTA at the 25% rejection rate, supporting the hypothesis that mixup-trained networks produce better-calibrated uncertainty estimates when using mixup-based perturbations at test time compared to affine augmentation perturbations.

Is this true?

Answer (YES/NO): NO